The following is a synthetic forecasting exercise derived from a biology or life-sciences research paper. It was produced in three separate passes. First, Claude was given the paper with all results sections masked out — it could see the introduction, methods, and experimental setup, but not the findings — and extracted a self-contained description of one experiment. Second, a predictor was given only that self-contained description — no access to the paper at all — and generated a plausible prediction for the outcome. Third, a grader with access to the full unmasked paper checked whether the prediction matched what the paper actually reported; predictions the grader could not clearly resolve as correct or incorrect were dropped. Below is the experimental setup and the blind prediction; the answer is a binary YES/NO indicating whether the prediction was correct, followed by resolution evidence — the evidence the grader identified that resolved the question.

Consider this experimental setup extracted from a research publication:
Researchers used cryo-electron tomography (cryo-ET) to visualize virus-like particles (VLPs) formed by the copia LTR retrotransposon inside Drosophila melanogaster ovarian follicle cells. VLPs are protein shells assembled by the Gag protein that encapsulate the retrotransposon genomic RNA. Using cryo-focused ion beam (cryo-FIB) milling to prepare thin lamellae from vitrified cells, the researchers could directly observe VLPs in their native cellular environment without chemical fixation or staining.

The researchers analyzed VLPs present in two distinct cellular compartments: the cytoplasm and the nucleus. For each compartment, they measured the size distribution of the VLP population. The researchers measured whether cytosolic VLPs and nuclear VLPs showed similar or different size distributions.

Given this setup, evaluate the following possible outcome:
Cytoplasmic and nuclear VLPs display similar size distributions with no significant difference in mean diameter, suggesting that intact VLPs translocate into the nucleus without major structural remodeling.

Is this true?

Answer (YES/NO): NO